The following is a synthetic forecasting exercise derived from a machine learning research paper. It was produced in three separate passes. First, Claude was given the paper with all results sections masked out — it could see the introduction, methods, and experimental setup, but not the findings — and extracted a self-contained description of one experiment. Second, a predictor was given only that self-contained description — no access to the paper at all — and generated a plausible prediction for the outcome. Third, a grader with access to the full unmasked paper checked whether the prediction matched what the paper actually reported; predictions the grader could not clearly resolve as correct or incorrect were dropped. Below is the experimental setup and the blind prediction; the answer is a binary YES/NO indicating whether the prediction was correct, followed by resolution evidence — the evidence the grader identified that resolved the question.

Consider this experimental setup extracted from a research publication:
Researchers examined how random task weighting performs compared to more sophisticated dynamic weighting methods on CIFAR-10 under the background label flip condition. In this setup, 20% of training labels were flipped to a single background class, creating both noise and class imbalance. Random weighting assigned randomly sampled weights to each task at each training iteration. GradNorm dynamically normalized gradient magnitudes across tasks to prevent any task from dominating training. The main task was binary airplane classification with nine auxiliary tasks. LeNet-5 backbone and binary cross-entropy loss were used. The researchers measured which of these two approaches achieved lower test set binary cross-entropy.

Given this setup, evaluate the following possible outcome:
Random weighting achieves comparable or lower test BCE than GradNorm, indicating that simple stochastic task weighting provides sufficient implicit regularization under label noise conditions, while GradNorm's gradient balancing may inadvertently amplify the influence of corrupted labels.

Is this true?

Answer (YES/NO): YES